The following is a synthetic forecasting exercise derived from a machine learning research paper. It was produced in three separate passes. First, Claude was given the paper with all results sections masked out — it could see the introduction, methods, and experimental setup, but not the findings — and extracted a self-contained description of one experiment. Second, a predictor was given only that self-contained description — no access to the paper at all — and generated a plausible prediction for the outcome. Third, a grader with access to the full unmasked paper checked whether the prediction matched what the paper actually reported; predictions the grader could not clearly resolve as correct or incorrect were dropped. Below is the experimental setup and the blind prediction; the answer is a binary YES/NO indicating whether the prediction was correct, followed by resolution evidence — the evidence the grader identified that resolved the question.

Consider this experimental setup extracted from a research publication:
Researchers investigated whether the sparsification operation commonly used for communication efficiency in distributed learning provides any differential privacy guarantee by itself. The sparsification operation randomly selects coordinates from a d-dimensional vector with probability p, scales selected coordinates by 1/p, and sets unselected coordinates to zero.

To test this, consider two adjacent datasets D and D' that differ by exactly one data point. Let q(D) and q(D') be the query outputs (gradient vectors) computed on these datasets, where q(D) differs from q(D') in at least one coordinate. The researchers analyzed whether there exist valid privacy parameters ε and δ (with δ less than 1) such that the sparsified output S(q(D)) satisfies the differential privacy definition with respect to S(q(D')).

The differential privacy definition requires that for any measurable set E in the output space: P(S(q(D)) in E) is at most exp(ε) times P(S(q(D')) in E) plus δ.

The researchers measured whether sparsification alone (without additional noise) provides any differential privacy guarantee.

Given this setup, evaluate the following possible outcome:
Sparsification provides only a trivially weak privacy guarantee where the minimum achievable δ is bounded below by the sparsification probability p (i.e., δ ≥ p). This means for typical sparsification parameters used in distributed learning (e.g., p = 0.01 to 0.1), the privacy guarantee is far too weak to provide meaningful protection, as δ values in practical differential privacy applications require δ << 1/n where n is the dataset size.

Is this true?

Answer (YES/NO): NO